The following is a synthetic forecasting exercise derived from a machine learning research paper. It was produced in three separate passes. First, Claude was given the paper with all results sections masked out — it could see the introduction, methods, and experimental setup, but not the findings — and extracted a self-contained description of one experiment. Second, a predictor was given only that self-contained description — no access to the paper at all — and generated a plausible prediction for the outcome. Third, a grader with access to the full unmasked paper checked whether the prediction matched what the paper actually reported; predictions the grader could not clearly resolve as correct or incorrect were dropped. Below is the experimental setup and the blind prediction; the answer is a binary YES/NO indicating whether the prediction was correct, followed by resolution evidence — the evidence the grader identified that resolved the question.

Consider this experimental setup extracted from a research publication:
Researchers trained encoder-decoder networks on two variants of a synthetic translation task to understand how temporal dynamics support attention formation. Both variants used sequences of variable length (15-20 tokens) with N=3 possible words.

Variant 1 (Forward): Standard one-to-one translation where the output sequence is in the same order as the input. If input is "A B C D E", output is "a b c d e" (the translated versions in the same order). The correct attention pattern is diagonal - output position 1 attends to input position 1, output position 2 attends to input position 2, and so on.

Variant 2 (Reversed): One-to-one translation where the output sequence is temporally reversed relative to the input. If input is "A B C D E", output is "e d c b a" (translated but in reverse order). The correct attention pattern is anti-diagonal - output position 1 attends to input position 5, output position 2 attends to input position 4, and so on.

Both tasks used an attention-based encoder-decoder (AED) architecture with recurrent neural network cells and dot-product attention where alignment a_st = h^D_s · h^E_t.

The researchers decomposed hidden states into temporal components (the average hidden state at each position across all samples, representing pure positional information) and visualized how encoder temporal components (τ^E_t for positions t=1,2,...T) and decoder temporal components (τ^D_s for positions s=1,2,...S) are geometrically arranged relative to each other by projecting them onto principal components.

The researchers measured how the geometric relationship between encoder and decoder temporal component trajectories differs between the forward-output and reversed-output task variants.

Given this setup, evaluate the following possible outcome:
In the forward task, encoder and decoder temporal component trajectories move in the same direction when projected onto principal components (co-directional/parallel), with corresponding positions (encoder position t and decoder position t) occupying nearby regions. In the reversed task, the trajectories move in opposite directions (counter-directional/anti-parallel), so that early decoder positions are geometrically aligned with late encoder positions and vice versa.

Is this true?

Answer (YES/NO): YES